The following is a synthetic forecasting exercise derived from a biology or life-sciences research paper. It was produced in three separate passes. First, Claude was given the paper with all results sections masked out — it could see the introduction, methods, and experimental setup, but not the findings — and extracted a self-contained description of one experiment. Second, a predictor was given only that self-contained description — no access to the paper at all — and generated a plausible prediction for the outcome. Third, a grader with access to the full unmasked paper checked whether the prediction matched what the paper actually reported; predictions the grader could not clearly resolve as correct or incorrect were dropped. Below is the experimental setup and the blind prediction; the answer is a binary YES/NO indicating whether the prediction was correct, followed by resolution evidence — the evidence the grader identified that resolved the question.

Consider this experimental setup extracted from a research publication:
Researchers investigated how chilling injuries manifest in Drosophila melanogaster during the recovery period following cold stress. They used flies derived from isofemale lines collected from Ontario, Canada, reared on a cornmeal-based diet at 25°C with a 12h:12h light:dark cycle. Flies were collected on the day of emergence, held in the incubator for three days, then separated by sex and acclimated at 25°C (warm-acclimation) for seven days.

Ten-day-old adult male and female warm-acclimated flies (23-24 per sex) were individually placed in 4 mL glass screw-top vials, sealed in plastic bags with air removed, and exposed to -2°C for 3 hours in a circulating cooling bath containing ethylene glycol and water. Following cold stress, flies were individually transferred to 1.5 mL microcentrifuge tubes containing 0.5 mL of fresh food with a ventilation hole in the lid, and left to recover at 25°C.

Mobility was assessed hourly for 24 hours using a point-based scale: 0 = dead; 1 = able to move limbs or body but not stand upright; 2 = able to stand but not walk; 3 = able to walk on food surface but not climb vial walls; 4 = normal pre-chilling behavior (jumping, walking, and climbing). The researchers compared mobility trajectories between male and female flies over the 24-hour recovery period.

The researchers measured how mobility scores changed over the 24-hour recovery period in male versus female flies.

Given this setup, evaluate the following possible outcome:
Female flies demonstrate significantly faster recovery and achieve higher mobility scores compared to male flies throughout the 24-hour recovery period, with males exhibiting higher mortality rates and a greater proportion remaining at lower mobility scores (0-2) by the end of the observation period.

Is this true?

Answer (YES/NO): NO